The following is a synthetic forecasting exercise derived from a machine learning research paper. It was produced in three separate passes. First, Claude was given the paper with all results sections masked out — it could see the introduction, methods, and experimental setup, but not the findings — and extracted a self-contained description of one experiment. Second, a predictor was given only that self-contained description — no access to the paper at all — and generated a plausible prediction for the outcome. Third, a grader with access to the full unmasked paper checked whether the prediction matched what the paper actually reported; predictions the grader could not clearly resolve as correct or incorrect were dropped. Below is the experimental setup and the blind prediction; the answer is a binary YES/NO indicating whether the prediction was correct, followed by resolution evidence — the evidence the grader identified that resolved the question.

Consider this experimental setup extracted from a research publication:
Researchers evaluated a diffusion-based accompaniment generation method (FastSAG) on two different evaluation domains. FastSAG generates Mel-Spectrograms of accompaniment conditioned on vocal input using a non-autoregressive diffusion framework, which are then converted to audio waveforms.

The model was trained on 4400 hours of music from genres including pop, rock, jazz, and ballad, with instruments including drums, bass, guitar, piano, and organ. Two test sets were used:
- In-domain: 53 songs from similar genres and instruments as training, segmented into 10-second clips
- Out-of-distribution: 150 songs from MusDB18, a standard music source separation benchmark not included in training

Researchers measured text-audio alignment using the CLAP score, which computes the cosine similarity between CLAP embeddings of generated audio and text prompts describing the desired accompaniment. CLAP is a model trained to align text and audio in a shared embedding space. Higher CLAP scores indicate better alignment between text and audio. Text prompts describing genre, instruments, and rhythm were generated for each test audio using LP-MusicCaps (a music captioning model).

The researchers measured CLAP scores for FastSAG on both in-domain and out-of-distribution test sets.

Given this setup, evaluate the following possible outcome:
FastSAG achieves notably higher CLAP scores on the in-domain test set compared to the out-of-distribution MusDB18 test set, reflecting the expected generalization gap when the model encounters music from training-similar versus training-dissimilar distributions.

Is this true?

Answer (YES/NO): YES